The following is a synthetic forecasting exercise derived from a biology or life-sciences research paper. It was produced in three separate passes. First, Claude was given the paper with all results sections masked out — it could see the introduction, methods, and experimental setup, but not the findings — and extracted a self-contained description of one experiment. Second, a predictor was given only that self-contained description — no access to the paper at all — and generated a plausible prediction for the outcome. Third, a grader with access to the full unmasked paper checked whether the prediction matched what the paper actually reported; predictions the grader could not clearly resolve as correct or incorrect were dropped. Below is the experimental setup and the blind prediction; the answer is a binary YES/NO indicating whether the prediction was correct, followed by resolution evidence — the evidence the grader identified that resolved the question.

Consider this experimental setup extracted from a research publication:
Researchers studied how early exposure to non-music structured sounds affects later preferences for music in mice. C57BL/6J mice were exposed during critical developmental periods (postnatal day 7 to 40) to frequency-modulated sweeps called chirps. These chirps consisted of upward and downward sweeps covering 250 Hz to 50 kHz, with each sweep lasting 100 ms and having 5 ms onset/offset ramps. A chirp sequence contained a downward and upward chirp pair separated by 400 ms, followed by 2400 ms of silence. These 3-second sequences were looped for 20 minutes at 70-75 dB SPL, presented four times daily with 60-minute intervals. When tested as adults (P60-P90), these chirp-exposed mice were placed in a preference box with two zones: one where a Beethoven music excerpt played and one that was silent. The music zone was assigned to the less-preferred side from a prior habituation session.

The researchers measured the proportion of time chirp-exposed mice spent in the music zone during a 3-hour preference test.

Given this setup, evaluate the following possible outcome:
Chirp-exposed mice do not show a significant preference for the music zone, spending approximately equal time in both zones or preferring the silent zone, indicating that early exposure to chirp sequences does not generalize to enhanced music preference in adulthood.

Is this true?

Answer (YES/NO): YES